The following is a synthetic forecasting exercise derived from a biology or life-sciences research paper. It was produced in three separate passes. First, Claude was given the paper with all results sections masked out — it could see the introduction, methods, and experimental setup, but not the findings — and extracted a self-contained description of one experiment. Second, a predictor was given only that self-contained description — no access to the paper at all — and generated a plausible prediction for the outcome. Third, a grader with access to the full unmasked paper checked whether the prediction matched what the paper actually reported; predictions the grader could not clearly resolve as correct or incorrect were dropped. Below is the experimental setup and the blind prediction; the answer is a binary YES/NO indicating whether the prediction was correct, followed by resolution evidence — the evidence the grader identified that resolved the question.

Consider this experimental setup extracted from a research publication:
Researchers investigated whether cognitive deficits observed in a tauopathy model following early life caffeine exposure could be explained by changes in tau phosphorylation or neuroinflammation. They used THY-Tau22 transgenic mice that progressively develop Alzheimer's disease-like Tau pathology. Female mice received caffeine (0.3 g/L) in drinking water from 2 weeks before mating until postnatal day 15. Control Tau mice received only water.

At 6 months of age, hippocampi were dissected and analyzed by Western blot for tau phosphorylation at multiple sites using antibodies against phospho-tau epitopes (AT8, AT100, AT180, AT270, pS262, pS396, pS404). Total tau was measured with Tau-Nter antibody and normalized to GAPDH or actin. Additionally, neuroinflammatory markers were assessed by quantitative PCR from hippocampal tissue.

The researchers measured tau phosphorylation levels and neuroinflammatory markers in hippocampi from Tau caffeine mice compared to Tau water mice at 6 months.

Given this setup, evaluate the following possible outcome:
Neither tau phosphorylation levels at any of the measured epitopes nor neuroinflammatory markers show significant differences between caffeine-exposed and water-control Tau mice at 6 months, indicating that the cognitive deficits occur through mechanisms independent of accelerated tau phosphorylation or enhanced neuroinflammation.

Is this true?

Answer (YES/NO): YES